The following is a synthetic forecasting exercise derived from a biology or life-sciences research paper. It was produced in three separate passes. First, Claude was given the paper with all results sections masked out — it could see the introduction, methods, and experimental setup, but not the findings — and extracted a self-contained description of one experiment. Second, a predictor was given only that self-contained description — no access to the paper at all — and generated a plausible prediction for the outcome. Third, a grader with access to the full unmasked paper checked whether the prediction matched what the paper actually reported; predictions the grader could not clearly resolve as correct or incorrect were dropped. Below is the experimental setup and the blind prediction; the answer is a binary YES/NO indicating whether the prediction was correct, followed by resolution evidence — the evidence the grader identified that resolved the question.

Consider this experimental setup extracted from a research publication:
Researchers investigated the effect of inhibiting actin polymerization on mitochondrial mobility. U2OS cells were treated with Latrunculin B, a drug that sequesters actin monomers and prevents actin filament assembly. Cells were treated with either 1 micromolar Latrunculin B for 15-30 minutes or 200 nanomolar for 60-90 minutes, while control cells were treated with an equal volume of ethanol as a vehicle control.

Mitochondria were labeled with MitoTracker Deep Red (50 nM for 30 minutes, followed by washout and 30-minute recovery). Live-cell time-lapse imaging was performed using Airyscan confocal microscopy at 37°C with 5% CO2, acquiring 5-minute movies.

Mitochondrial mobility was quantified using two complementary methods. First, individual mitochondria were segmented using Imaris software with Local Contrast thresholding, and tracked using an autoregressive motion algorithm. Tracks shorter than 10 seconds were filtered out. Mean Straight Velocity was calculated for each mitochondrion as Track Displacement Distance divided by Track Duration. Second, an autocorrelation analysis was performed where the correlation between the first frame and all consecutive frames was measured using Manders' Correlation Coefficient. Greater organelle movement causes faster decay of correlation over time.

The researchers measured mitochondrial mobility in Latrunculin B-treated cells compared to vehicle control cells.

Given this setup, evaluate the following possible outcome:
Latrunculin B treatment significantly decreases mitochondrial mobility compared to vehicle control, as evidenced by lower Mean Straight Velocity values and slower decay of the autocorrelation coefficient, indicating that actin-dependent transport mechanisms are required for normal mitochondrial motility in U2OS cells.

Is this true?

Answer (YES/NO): NO